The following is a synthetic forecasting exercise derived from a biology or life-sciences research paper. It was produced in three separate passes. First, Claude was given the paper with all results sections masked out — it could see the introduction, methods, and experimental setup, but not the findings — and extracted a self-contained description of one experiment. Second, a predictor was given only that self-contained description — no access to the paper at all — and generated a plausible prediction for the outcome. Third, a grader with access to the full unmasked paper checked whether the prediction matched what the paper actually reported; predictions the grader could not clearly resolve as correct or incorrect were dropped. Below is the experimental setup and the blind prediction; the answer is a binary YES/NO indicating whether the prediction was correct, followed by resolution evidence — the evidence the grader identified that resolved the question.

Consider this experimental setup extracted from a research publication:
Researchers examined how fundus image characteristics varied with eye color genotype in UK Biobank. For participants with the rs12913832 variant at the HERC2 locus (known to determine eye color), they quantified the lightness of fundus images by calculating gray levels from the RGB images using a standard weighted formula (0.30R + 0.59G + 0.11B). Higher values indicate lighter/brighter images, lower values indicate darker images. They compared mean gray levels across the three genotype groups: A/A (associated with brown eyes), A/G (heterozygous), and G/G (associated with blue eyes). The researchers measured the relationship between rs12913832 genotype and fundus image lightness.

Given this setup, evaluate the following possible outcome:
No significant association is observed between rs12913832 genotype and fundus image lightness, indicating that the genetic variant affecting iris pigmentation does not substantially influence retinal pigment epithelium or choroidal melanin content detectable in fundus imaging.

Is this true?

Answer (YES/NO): NO